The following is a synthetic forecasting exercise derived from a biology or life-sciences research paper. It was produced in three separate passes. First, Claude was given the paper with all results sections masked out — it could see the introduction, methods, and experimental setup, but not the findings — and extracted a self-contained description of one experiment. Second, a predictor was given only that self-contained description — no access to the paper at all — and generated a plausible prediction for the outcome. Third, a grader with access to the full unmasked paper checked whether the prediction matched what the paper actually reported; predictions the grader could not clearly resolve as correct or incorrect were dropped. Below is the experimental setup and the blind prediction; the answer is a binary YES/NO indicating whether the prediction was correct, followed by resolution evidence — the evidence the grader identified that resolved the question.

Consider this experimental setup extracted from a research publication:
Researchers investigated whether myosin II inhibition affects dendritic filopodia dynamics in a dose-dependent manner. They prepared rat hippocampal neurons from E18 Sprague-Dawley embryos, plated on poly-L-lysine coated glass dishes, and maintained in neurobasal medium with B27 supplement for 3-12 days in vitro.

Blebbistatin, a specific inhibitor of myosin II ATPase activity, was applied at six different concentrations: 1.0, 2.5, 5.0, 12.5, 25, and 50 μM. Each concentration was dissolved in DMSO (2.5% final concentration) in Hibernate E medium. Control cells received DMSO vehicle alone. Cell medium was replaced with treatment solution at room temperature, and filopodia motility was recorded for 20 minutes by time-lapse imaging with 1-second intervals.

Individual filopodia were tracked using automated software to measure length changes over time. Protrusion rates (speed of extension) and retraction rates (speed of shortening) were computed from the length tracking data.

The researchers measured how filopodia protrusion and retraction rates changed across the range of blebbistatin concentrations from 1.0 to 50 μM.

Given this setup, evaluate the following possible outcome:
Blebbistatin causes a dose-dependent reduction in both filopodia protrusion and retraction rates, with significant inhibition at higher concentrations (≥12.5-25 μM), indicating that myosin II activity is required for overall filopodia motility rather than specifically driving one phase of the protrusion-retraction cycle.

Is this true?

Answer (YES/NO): NO